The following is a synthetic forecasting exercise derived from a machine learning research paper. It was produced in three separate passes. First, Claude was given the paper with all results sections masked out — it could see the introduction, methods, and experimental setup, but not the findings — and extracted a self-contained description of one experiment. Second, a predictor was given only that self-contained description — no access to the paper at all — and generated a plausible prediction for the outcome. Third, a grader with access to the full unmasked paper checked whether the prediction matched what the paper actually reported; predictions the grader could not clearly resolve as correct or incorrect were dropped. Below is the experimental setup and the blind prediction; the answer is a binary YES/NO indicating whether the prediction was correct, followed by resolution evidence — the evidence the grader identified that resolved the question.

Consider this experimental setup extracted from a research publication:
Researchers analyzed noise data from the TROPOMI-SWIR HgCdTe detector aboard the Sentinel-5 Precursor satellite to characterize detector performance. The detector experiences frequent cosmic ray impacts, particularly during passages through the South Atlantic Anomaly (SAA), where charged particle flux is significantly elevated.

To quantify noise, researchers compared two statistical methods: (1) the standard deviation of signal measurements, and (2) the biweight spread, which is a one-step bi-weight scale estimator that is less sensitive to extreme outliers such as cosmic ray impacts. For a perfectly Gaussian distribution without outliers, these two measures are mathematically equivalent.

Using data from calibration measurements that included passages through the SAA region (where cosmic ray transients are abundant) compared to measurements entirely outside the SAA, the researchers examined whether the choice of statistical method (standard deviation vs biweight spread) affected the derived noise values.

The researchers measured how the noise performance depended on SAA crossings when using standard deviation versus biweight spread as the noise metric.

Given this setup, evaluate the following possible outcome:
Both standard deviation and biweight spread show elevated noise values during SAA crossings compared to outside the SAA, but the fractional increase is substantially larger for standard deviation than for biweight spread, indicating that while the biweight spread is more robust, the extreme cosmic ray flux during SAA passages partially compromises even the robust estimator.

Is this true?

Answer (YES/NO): NO